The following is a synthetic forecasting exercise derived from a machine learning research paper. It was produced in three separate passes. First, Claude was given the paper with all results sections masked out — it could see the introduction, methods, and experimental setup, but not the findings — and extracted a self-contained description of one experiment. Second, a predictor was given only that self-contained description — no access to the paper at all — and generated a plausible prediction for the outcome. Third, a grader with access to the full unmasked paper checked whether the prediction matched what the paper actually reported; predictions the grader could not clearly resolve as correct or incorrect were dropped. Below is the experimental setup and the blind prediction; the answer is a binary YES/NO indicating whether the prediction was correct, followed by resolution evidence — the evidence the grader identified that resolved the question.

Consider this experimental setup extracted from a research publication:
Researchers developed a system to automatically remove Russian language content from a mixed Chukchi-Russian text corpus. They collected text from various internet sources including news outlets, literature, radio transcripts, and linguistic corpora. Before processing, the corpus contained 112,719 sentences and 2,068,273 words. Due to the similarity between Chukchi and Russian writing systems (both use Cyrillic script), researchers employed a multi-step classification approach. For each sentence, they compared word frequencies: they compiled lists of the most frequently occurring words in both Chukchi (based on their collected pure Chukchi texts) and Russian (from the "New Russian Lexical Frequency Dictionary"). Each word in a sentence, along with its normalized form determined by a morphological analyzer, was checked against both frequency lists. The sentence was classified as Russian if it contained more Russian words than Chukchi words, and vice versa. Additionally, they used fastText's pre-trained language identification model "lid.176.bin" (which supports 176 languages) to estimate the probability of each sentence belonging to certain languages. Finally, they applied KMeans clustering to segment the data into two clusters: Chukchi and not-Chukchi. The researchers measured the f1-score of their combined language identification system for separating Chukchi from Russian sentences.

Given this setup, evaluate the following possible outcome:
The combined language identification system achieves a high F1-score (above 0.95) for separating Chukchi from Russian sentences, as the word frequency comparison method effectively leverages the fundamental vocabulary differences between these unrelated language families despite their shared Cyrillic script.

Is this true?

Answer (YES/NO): NO